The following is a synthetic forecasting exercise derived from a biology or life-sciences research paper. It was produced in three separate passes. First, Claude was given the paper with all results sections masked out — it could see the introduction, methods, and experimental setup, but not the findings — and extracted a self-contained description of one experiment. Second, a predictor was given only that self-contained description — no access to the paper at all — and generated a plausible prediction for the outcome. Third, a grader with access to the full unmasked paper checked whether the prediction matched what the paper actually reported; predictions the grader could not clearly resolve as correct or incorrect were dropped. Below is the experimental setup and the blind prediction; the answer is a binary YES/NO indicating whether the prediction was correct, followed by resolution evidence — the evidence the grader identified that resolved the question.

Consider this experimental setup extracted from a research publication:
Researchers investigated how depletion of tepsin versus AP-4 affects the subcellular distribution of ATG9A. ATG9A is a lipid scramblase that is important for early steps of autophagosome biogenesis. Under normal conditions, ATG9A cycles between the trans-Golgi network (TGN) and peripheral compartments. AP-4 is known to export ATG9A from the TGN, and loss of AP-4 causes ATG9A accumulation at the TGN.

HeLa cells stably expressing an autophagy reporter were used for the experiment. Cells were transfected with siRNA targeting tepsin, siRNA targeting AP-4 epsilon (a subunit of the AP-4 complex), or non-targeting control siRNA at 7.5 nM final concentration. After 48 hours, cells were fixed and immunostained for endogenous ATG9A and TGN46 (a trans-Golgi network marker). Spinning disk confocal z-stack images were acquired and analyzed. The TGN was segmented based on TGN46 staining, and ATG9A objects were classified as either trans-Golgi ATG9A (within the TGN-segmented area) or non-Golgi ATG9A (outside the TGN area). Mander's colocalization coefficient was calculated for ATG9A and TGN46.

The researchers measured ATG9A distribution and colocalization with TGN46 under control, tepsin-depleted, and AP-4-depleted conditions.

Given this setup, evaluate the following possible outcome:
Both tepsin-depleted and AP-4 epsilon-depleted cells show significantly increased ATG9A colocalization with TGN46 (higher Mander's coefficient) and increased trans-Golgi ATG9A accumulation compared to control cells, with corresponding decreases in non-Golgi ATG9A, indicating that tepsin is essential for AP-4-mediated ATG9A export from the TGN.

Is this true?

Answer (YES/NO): NO